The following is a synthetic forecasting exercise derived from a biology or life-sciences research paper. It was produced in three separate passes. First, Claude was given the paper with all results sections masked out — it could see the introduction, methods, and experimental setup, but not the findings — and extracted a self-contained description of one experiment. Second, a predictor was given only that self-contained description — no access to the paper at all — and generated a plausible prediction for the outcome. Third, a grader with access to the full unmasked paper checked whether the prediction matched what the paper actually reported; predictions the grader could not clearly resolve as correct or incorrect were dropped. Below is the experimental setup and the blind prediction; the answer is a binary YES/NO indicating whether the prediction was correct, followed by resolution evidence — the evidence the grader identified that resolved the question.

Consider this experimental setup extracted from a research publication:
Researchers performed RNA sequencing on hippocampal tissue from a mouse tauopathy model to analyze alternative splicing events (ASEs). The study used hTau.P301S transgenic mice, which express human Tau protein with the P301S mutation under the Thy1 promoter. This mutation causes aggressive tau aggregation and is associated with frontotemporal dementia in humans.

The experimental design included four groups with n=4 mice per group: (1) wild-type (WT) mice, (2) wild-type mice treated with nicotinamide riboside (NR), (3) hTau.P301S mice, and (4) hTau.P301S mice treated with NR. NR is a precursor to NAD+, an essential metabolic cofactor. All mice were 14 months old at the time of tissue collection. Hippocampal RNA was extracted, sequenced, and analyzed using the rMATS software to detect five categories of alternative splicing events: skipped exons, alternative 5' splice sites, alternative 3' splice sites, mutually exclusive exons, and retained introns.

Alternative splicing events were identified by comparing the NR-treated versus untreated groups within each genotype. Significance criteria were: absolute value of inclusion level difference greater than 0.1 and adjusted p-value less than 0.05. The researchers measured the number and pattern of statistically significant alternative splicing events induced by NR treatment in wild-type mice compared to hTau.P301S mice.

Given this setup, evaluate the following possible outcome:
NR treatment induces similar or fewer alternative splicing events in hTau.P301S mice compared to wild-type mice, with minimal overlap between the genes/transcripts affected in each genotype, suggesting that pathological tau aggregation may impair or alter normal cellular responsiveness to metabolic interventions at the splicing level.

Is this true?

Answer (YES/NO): NO